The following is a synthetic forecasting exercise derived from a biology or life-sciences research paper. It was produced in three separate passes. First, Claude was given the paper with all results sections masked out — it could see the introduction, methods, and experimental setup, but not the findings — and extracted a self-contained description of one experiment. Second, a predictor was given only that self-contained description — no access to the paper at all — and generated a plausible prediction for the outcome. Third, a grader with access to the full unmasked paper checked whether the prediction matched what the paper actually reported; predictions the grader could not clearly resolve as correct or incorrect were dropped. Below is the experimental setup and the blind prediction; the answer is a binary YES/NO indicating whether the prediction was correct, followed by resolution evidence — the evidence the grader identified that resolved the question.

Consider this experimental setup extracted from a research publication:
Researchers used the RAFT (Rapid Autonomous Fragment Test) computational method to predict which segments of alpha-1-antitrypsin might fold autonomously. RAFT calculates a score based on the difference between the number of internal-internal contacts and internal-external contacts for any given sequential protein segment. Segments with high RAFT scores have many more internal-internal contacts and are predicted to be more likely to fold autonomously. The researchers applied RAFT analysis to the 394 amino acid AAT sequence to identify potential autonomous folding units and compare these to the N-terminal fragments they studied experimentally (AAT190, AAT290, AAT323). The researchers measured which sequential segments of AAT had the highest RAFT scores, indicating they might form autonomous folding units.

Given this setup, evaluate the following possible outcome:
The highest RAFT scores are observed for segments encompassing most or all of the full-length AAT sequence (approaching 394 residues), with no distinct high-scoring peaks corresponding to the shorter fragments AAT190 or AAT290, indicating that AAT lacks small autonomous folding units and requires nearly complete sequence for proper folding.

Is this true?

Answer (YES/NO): NO